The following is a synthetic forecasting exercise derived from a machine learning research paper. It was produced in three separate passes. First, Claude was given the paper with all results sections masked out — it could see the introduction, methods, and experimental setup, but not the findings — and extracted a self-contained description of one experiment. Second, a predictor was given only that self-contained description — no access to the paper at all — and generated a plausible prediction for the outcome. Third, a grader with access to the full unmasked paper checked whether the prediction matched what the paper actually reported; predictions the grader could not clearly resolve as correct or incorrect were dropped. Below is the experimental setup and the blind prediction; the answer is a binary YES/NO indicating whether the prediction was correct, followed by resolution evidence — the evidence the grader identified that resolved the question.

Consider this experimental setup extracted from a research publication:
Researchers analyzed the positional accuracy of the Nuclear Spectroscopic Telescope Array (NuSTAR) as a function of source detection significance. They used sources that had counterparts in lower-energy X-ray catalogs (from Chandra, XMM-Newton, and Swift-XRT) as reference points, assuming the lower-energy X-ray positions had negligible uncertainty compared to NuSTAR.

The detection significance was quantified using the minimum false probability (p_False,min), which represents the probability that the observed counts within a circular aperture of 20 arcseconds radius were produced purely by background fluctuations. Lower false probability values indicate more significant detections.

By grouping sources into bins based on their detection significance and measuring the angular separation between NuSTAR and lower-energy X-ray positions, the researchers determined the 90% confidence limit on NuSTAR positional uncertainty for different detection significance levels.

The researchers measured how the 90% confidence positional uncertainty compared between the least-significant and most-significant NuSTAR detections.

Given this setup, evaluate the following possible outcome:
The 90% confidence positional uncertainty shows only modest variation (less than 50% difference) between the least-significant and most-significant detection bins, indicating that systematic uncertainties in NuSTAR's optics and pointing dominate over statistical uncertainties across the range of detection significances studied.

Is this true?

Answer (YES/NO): NO